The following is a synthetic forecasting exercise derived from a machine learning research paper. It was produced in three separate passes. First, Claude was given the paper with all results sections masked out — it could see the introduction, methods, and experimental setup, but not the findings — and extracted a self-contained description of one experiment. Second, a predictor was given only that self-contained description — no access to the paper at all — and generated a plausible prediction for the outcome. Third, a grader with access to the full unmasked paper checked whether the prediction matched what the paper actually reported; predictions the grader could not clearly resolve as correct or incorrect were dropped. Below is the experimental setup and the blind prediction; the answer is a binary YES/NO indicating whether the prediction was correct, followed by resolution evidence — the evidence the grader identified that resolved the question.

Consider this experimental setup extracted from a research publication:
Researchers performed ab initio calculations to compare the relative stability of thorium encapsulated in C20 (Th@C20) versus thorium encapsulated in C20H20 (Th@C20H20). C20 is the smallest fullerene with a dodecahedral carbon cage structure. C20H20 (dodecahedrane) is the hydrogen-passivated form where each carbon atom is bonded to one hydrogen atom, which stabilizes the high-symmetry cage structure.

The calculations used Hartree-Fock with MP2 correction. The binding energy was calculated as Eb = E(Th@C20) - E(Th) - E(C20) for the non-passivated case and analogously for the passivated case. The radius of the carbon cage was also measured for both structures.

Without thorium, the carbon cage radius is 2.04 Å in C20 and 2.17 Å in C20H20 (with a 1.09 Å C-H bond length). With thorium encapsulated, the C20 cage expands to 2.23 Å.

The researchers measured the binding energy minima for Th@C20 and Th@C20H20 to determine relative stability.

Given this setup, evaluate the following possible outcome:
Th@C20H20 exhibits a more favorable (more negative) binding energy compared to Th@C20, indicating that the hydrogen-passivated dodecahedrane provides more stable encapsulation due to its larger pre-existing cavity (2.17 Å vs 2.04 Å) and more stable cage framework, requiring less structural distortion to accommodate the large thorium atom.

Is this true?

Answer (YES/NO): NO